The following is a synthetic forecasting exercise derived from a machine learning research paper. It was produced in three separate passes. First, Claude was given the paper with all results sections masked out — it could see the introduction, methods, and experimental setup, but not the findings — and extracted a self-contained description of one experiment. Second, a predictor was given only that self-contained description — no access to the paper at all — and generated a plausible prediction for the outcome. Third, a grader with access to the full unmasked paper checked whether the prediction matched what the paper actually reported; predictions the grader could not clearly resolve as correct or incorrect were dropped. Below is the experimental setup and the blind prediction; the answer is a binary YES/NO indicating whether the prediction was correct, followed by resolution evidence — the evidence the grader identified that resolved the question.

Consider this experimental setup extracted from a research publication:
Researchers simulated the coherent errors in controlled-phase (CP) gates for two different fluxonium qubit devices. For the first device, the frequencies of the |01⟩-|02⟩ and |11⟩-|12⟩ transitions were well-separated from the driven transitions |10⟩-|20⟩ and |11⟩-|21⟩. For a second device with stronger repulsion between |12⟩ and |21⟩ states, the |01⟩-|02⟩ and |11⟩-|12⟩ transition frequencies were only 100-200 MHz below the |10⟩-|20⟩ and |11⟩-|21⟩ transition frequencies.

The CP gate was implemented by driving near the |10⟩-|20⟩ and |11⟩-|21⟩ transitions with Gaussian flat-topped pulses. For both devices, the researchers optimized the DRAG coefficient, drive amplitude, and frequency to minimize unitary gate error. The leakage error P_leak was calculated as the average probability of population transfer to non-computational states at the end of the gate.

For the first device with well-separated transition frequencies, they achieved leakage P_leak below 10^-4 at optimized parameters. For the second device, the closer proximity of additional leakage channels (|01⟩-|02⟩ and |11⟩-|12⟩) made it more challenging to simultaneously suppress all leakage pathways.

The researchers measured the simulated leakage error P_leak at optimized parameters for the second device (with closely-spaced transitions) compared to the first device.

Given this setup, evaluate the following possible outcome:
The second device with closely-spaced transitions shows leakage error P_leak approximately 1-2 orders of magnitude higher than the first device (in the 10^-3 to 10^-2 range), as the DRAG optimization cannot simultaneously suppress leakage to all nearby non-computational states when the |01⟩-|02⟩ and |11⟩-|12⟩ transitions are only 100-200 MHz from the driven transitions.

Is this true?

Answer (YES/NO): NO